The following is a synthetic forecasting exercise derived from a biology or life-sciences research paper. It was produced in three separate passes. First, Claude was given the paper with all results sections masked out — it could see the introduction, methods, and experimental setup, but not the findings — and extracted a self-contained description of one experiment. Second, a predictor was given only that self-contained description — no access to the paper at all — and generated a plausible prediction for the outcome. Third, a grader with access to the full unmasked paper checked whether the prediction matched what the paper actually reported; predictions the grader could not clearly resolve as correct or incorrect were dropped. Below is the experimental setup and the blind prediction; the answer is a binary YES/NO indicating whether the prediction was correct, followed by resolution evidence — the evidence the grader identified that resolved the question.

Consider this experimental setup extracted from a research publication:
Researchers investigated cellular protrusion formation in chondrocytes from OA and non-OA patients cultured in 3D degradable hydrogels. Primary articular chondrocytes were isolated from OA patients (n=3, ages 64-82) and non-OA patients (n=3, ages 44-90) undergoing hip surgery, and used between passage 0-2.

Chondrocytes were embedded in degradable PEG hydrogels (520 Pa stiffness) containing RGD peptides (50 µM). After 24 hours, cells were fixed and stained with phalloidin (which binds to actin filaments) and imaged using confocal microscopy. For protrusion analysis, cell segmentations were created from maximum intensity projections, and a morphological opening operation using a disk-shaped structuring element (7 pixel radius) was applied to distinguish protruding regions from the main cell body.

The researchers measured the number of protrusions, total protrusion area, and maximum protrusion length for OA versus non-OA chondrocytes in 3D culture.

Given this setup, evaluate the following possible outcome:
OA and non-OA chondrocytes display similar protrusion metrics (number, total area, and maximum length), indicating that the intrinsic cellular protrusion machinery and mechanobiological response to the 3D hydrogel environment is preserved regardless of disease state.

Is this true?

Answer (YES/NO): NO